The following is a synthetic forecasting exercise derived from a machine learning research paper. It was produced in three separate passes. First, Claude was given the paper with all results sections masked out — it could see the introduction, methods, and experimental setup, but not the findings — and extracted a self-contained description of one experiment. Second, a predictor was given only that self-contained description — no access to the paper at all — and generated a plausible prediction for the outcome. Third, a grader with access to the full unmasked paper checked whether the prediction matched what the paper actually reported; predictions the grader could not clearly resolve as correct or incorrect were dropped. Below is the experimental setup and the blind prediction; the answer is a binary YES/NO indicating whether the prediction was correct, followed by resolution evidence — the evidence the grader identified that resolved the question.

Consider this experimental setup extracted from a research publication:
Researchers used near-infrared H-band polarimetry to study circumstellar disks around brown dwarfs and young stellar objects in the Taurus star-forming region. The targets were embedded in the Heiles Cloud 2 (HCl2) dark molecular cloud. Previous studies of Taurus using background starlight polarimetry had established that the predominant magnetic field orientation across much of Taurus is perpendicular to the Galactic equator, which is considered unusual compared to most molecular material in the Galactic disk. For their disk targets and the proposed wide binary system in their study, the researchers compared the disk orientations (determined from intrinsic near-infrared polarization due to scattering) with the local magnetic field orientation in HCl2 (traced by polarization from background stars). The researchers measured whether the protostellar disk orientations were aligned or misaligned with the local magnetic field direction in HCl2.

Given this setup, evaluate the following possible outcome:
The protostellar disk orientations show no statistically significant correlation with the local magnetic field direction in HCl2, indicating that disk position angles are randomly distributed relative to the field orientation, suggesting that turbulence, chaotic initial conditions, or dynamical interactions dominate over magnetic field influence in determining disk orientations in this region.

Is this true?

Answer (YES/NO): NO